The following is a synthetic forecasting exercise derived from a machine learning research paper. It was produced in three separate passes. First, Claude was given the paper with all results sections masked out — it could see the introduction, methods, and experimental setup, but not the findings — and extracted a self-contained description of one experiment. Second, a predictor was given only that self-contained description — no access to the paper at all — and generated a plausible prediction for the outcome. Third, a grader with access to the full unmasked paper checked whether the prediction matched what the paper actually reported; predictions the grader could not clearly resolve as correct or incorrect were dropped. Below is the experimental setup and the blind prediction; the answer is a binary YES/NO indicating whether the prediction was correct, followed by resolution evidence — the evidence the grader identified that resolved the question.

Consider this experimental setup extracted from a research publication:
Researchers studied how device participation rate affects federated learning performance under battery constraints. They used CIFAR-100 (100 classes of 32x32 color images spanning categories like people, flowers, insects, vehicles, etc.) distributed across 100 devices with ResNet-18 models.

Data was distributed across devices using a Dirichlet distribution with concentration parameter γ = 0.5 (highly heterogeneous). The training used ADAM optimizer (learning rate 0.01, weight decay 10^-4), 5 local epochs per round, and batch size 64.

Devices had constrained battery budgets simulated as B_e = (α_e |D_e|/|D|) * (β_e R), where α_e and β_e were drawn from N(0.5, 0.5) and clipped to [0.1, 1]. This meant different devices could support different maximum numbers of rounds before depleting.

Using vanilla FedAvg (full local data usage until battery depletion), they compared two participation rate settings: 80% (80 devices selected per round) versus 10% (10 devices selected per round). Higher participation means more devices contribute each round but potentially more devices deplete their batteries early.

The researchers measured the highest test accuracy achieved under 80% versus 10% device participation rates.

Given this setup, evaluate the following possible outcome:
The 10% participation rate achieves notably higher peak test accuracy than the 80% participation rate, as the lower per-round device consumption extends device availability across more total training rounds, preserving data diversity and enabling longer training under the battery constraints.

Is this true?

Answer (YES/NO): YES